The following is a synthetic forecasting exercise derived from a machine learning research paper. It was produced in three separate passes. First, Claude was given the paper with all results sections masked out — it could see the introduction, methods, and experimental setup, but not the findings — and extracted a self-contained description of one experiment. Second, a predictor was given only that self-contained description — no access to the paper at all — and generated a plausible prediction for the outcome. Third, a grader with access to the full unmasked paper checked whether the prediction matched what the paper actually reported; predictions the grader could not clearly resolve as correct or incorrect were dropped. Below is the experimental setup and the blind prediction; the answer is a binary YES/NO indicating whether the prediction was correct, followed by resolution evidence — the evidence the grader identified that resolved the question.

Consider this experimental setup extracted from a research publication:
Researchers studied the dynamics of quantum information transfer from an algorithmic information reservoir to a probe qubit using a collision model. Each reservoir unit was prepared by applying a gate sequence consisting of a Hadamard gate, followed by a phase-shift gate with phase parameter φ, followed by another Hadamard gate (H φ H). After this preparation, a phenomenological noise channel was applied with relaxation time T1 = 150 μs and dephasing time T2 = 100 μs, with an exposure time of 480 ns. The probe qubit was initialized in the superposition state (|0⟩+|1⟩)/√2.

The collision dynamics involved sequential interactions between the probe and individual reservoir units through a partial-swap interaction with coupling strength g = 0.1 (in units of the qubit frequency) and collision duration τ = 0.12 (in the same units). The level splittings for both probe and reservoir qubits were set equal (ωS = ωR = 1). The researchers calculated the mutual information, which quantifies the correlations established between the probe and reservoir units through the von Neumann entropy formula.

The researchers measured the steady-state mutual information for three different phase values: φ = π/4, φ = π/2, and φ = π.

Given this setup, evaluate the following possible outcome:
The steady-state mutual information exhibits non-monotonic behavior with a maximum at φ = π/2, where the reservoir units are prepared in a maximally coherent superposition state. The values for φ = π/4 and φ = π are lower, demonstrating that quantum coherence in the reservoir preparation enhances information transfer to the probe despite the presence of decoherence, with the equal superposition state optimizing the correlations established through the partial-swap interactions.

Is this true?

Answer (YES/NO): YES